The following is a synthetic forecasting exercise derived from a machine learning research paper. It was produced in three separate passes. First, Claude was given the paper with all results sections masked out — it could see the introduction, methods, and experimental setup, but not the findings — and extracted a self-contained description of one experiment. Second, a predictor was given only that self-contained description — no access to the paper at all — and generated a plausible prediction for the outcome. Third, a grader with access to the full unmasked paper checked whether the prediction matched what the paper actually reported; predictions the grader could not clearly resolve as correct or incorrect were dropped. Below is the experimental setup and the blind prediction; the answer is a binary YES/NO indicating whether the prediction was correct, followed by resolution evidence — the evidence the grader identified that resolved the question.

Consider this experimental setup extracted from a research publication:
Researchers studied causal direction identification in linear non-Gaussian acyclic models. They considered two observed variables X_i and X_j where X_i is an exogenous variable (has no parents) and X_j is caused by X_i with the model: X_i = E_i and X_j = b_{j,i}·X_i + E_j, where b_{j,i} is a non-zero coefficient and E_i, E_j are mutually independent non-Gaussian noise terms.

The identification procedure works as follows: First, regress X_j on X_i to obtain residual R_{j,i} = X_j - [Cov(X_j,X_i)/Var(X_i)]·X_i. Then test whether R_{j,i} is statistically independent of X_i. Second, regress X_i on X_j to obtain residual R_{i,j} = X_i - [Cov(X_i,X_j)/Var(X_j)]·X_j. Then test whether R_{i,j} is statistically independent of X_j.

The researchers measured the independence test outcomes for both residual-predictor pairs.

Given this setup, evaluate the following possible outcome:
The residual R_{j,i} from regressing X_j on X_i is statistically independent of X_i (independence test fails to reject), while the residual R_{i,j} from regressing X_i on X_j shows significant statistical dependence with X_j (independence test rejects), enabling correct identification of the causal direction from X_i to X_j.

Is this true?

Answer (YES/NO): YES